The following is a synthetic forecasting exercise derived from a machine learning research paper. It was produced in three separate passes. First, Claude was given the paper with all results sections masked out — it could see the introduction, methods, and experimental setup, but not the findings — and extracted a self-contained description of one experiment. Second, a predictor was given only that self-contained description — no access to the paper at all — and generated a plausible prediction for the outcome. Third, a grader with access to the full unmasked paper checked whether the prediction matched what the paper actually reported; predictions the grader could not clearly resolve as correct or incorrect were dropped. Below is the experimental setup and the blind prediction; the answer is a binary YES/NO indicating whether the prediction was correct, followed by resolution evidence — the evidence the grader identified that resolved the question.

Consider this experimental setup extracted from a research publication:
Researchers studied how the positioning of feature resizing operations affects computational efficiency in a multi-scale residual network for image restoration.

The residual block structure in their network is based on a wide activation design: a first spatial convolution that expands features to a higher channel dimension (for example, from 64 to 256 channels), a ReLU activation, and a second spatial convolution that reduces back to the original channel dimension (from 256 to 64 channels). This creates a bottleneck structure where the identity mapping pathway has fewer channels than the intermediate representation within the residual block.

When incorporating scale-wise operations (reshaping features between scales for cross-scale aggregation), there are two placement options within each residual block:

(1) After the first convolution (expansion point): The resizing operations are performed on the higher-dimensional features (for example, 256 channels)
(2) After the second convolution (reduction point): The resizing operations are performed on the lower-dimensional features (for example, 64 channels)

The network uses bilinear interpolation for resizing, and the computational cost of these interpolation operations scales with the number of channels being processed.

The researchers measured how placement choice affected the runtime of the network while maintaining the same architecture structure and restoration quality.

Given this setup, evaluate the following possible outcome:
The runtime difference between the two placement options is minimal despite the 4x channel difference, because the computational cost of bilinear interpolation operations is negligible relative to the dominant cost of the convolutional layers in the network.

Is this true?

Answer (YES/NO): NO